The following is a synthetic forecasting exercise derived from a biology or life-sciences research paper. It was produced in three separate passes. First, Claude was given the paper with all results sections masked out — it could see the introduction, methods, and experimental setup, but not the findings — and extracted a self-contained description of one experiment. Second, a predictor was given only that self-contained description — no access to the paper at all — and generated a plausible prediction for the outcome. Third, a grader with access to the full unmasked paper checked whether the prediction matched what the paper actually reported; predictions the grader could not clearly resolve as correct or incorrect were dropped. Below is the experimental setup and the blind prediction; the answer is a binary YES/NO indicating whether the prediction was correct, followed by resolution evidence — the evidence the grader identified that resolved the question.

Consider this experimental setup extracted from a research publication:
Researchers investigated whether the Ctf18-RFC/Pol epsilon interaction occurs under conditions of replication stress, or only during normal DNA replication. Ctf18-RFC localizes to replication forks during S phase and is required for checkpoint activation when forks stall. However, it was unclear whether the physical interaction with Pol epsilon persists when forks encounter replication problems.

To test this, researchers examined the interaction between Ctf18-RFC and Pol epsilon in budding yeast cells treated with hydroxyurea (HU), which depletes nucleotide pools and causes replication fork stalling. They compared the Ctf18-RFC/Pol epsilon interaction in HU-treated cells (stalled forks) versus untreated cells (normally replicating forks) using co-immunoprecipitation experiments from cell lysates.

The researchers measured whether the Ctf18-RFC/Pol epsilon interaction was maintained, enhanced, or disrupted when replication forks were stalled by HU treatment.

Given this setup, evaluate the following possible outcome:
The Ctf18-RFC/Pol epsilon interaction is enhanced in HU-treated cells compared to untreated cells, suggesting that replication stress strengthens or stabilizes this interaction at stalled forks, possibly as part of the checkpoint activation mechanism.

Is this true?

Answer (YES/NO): NO